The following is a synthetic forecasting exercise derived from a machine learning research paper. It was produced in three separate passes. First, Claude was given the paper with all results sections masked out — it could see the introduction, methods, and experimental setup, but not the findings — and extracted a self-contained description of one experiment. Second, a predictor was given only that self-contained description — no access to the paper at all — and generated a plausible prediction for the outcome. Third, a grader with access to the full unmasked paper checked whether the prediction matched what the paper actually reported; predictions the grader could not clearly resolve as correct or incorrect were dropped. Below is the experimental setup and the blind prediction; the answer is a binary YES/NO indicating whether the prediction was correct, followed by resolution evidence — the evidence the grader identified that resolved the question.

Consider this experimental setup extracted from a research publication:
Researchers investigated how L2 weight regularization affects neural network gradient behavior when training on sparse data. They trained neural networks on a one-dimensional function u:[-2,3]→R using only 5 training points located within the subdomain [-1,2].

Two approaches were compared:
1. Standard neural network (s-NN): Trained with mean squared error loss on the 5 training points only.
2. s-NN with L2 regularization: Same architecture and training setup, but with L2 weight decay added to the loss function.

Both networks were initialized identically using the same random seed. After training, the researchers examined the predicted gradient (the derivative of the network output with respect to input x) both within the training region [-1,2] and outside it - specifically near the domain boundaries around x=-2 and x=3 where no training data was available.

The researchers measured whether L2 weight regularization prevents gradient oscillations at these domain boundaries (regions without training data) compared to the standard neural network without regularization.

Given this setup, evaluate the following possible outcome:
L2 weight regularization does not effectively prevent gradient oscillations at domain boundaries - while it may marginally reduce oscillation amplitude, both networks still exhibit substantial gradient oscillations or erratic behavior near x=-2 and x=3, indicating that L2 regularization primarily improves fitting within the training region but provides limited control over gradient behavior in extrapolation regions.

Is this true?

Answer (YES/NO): YES